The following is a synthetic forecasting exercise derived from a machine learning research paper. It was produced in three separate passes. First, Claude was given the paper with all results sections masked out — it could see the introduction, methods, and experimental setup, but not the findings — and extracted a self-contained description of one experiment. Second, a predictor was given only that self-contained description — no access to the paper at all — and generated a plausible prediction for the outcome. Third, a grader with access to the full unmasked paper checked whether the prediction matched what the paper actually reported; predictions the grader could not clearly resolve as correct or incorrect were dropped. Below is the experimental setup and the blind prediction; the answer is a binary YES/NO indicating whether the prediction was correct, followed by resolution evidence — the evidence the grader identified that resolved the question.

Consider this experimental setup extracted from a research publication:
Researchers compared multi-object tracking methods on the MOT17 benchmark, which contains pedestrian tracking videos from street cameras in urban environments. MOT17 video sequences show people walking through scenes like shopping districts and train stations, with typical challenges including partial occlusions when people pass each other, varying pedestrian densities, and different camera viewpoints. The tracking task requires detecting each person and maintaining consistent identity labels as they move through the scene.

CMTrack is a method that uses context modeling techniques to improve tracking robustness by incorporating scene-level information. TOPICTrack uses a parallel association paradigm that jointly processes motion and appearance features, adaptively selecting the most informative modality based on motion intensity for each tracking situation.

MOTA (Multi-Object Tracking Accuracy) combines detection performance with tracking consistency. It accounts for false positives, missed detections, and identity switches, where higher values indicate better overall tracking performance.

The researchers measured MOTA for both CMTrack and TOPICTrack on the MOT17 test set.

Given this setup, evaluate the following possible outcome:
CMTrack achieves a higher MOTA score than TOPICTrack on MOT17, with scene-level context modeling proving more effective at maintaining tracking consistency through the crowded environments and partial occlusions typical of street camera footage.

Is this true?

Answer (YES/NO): NO